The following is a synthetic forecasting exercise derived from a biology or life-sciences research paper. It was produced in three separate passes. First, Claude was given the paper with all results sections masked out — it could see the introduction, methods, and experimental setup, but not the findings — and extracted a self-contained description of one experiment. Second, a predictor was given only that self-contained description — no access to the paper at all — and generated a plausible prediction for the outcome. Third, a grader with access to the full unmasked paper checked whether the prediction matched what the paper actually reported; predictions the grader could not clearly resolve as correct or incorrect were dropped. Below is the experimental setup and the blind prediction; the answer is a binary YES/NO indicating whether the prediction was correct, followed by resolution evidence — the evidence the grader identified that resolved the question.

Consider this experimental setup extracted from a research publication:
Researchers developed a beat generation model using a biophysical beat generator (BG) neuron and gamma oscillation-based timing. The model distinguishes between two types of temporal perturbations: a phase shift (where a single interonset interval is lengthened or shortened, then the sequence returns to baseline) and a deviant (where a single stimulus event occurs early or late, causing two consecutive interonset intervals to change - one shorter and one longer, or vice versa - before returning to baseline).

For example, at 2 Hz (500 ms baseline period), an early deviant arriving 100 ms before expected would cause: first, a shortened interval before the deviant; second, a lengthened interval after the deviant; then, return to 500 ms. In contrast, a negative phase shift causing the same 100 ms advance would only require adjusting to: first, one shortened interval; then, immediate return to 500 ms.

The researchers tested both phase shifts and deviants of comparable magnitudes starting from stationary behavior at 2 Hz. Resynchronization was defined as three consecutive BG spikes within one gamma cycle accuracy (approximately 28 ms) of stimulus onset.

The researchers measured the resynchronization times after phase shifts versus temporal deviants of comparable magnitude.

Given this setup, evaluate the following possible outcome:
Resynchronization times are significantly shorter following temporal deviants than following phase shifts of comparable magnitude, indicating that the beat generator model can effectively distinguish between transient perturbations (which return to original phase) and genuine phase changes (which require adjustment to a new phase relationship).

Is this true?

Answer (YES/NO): NO